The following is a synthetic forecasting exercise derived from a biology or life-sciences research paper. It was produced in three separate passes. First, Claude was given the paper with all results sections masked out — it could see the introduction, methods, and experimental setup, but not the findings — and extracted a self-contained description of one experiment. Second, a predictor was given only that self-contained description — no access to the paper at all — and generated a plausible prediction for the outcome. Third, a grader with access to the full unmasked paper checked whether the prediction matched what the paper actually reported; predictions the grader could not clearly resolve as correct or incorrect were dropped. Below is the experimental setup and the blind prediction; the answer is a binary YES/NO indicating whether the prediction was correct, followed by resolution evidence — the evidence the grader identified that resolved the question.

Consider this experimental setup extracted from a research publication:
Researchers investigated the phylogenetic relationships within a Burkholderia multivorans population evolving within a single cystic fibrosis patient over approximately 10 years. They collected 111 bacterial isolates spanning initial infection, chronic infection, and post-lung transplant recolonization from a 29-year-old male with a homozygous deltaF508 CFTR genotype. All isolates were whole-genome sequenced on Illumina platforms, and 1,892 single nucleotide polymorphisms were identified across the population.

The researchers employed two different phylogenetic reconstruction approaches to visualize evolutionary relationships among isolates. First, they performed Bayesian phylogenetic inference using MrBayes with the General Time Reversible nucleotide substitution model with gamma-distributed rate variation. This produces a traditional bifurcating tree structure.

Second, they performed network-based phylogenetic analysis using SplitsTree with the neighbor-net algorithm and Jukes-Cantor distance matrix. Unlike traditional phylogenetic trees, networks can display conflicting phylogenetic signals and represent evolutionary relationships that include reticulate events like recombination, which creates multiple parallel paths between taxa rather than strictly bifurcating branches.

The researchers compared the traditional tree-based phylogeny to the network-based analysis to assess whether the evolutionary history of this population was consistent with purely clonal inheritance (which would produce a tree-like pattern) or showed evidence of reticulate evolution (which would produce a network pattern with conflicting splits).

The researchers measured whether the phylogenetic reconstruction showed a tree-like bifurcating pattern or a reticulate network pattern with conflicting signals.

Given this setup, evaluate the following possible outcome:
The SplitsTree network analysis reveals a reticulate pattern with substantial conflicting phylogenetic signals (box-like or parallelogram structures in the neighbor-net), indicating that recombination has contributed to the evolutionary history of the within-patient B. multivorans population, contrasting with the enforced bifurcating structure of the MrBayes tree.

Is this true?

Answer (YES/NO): NO